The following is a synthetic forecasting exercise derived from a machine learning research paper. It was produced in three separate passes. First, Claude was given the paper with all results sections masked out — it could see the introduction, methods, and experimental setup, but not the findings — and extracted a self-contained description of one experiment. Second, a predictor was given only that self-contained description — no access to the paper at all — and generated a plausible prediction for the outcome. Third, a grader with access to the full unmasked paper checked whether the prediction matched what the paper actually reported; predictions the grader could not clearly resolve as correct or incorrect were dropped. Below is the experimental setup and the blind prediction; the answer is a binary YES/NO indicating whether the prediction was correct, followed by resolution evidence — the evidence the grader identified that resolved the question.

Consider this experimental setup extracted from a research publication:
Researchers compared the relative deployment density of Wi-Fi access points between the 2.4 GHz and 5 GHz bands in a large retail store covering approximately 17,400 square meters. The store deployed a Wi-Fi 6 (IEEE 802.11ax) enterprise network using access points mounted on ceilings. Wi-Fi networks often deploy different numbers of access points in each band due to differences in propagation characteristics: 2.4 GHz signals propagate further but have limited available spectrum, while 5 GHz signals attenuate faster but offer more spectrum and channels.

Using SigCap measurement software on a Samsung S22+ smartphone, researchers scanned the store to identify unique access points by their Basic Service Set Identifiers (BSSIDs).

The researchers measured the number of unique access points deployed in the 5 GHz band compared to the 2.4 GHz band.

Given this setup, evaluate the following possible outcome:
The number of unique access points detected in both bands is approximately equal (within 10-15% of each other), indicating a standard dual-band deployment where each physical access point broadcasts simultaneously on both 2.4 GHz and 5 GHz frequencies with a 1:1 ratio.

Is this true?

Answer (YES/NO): NO